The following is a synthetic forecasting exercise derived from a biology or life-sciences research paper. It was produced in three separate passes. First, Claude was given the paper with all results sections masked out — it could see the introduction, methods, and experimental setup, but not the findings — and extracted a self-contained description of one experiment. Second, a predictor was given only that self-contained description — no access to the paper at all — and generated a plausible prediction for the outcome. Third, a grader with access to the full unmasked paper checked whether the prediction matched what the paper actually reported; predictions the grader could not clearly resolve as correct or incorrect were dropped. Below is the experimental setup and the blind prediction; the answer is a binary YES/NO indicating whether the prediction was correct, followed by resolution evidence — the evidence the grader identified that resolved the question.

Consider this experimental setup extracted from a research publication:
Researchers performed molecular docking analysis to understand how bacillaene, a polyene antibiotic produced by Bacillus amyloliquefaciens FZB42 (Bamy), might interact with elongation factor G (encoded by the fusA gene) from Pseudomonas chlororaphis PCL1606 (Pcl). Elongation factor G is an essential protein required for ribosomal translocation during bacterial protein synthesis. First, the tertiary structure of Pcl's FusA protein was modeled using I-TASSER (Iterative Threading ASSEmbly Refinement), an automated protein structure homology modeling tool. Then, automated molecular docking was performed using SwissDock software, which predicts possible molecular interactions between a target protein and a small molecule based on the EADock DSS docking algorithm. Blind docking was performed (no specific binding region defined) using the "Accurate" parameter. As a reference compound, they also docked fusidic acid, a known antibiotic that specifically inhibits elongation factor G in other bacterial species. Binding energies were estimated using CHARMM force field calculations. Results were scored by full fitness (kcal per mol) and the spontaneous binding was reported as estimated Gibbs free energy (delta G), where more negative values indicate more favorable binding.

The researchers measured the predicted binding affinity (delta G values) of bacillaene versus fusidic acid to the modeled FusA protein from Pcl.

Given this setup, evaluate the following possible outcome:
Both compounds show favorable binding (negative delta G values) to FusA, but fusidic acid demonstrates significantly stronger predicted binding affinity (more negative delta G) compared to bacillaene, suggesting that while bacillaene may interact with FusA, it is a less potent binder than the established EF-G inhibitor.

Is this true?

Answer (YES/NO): YES